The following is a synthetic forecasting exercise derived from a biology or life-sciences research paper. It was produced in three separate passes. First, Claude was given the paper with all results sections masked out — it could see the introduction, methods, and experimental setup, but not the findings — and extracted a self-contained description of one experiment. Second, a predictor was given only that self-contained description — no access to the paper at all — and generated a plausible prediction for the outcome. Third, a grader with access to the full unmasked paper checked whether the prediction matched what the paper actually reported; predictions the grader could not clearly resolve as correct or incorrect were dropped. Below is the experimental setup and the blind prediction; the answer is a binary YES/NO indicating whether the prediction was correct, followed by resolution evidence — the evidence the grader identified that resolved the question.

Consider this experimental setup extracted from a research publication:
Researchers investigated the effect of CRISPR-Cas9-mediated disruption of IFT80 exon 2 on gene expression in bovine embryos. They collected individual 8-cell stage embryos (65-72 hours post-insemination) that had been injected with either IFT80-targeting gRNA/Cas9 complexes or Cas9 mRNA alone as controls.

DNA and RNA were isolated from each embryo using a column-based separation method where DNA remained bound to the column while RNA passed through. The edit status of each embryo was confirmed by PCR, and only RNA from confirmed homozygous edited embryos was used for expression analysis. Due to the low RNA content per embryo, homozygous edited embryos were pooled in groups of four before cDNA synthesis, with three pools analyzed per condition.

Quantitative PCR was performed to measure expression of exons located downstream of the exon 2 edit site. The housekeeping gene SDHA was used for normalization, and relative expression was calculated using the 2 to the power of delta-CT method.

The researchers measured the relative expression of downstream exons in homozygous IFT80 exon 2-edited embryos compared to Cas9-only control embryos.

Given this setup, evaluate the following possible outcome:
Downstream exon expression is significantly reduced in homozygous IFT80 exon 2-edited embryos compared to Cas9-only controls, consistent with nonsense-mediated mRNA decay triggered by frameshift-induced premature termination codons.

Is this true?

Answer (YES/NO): YES